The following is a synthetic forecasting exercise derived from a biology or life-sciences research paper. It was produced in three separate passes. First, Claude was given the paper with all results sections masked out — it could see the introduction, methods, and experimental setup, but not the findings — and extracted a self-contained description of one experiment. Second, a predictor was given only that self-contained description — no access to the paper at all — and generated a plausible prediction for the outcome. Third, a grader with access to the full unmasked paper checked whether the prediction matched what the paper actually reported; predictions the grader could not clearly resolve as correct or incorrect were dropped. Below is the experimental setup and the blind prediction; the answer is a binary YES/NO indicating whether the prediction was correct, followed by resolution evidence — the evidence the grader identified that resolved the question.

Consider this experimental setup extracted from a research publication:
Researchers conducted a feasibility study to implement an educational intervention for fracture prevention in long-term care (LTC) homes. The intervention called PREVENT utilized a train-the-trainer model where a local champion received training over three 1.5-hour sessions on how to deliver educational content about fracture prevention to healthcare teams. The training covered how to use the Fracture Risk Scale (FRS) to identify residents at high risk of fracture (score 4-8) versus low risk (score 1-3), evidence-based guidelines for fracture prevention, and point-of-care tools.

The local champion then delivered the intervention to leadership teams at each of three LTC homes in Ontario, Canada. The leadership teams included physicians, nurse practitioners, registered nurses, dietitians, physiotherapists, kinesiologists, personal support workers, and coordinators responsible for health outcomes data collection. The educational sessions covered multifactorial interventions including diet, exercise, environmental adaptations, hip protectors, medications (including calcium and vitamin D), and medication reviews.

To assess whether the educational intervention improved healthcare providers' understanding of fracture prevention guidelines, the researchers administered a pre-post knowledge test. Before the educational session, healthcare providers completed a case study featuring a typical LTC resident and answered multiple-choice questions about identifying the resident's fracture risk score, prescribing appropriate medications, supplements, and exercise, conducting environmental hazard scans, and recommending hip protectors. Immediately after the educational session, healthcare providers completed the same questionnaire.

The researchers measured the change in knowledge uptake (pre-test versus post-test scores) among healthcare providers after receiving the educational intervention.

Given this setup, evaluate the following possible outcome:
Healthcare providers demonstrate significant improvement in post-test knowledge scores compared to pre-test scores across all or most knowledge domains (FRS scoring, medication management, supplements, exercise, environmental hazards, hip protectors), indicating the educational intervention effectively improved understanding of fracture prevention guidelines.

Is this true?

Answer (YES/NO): NO